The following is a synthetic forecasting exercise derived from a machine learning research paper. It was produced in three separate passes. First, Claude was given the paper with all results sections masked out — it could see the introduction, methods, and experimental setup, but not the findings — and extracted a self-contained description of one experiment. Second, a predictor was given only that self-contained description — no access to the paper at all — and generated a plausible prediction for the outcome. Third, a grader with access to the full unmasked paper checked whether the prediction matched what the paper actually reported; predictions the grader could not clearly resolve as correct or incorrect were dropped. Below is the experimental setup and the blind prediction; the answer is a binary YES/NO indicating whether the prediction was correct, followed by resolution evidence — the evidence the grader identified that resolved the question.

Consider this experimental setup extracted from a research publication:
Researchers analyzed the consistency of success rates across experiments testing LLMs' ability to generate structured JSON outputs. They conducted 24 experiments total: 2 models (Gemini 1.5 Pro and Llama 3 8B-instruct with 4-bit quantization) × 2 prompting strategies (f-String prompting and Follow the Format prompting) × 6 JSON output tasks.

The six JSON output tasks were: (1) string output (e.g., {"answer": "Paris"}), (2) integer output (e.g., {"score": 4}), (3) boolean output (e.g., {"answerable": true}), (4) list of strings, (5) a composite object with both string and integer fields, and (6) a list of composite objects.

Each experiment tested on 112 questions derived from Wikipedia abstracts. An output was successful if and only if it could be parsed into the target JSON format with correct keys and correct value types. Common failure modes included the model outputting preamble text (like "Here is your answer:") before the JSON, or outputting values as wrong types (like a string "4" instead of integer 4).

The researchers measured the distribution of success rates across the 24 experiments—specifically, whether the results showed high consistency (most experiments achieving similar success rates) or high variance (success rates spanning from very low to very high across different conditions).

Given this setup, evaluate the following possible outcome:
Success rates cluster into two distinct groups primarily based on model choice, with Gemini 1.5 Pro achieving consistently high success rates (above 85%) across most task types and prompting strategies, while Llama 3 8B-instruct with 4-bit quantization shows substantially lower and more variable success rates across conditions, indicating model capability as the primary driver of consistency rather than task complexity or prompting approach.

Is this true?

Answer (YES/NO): NO